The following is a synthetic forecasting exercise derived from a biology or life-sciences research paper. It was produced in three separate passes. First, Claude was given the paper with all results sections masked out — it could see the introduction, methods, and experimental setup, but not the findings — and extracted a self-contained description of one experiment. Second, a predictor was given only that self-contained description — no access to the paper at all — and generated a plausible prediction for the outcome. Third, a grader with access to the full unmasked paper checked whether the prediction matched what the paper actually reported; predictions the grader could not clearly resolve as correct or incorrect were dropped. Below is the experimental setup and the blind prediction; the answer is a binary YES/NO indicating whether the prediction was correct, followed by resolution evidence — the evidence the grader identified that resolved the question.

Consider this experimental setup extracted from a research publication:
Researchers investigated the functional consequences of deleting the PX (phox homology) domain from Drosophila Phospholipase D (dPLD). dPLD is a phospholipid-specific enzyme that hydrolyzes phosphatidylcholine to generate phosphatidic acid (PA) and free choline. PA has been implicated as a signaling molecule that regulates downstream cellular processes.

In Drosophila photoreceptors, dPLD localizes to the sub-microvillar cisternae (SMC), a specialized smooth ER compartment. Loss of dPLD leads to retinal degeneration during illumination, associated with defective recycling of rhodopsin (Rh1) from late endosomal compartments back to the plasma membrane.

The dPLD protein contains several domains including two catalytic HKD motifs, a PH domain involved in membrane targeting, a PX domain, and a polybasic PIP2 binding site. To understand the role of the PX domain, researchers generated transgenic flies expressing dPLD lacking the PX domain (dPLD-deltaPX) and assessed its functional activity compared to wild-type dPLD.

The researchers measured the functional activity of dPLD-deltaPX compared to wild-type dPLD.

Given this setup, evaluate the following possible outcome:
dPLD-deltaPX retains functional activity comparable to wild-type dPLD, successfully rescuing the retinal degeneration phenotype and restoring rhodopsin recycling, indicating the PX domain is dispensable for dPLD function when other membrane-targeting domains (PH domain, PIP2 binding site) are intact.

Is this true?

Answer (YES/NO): NO